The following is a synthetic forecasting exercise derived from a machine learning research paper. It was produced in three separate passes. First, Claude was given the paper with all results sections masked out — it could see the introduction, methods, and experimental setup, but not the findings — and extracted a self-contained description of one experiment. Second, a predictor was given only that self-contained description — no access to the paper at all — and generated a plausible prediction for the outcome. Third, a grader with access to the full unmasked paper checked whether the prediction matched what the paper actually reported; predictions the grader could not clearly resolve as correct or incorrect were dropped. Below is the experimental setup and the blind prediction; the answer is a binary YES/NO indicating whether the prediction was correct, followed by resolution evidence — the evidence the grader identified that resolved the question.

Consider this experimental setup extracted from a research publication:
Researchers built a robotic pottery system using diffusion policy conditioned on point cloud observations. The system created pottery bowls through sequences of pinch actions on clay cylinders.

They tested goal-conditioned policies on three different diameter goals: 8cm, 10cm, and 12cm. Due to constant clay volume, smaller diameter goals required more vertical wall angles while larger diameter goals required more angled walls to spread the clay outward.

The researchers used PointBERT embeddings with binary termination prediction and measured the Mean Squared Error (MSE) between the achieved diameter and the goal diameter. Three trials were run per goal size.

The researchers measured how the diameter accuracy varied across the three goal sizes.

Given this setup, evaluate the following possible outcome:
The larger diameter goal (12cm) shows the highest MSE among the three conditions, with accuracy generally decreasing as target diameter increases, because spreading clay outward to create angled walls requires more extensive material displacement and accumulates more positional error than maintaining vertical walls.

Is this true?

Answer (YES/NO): YES